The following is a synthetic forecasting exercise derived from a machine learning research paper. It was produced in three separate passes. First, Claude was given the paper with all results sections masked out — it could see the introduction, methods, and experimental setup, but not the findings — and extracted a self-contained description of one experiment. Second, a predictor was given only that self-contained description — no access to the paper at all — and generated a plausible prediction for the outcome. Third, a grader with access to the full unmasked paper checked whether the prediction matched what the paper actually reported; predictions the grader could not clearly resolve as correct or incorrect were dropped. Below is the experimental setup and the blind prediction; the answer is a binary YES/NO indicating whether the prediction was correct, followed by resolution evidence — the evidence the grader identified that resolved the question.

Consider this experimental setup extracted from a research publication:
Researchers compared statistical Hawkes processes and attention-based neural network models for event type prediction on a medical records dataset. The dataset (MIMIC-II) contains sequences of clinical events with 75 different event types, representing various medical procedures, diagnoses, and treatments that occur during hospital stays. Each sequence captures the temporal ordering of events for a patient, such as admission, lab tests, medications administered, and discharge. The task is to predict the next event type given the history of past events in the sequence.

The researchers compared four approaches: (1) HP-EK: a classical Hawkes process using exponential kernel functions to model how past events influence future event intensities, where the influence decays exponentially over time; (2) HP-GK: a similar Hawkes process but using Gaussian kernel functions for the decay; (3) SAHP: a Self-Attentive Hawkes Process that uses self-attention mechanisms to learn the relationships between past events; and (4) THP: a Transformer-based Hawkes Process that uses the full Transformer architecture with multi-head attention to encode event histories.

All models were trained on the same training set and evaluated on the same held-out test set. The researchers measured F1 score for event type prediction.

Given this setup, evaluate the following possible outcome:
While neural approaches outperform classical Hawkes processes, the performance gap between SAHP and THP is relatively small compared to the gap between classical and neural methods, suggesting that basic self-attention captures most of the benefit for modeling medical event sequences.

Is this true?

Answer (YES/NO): NO